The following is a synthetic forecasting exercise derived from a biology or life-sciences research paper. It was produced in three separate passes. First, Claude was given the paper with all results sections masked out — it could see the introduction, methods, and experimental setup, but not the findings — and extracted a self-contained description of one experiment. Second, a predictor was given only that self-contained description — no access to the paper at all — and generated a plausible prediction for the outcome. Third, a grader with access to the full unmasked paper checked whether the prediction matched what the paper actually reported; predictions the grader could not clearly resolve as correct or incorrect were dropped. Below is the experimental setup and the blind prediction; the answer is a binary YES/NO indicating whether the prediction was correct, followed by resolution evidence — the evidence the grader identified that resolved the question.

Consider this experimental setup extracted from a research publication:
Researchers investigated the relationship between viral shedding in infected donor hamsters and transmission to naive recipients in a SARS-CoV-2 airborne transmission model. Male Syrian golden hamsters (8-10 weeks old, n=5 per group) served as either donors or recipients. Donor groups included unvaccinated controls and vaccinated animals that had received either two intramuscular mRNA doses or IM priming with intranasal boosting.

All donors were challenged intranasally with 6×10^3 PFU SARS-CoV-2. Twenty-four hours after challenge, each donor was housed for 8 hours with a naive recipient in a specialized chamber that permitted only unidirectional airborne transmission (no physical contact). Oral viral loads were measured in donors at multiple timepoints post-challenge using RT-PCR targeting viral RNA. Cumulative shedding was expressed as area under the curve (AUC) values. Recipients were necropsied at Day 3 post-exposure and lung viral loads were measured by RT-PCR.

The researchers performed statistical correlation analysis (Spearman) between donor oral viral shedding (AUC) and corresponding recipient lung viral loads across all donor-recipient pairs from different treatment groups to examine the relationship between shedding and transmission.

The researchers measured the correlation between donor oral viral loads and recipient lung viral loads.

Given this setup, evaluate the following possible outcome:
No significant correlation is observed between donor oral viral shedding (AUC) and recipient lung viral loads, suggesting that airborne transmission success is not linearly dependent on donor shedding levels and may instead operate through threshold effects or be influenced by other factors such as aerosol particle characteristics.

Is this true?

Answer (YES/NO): NO